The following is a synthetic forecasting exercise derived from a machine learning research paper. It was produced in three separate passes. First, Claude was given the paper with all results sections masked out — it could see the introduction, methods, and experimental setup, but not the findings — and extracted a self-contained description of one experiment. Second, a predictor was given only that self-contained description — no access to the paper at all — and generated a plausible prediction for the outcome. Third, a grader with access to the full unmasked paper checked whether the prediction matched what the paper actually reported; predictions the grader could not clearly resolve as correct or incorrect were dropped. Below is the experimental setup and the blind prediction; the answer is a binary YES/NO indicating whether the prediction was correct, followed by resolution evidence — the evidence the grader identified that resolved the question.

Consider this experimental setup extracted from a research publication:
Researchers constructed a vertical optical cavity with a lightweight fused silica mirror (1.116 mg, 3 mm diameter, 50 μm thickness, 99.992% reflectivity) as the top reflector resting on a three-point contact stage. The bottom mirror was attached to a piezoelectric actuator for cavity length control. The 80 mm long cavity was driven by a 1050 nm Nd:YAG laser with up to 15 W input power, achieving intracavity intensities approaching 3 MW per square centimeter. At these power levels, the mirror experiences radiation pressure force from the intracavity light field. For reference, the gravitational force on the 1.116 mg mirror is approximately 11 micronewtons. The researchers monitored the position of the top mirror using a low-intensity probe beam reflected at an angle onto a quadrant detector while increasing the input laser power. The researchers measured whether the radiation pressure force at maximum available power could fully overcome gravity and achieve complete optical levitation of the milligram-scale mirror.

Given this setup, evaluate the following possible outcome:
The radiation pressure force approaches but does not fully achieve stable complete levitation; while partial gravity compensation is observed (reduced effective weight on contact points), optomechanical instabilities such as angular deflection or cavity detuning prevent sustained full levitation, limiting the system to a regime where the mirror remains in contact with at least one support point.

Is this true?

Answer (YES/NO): YES